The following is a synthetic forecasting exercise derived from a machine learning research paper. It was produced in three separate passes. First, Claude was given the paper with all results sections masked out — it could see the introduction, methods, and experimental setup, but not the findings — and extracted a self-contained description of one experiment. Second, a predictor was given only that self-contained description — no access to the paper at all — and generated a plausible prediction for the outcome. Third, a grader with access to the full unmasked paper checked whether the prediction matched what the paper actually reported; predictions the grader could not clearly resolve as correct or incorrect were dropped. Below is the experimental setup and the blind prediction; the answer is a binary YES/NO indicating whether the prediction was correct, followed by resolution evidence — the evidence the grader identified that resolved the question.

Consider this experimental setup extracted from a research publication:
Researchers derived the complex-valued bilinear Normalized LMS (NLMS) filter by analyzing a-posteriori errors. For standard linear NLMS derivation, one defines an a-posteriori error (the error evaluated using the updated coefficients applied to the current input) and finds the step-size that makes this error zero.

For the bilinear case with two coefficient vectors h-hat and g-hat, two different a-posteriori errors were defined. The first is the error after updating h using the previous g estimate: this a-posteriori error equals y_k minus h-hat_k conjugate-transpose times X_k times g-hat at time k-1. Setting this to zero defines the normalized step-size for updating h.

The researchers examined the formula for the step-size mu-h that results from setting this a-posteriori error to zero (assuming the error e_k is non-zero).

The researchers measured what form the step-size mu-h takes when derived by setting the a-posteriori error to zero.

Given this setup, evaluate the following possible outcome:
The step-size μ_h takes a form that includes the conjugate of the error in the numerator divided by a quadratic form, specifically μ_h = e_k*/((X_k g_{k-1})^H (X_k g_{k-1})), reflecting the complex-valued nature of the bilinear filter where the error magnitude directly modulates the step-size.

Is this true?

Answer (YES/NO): NO